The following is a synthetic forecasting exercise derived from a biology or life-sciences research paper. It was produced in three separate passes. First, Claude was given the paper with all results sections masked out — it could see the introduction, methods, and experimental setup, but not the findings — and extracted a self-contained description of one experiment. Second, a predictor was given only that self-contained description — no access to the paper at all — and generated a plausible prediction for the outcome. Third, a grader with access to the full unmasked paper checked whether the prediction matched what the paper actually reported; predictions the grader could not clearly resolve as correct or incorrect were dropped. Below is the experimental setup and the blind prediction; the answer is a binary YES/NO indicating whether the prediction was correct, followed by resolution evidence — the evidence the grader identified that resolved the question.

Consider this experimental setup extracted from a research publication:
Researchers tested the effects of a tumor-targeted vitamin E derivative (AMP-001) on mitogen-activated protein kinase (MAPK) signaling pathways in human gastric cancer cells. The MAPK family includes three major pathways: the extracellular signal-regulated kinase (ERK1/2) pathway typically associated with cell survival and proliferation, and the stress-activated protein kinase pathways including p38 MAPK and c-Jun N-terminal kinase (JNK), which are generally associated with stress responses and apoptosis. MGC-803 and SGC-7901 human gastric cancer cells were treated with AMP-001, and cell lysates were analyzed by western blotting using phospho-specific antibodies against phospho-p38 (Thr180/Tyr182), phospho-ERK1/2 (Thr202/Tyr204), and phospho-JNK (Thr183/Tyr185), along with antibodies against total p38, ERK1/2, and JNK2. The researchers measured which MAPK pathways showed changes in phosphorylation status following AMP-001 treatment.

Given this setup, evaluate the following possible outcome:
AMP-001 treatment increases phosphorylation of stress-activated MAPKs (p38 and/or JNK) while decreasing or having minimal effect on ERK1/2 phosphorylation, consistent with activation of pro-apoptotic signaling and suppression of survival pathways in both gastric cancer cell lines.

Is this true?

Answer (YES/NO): NO